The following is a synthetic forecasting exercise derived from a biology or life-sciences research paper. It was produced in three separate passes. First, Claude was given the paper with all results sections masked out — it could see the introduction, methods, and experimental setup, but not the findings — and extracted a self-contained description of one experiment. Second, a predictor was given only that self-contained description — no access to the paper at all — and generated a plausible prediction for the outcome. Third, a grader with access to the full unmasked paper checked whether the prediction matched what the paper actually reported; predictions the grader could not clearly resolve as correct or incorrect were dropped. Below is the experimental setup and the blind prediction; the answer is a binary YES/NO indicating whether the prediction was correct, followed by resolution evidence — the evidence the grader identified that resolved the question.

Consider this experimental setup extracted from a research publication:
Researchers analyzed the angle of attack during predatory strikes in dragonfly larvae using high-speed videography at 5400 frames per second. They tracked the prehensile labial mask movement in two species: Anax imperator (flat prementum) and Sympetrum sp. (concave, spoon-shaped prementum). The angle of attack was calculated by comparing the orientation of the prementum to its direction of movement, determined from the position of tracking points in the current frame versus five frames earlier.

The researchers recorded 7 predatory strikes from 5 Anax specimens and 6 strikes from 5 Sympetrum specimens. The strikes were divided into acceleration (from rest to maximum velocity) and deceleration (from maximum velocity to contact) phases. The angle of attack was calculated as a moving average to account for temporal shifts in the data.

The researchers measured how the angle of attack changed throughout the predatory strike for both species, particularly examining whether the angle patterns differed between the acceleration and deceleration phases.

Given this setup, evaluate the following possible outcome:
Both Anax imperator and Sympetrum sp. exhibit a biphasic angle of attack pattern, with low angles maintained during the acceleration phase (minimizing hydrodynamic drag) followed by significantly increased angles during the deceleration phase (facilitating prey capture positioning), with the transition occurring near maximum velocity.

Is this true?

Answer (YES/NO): NO